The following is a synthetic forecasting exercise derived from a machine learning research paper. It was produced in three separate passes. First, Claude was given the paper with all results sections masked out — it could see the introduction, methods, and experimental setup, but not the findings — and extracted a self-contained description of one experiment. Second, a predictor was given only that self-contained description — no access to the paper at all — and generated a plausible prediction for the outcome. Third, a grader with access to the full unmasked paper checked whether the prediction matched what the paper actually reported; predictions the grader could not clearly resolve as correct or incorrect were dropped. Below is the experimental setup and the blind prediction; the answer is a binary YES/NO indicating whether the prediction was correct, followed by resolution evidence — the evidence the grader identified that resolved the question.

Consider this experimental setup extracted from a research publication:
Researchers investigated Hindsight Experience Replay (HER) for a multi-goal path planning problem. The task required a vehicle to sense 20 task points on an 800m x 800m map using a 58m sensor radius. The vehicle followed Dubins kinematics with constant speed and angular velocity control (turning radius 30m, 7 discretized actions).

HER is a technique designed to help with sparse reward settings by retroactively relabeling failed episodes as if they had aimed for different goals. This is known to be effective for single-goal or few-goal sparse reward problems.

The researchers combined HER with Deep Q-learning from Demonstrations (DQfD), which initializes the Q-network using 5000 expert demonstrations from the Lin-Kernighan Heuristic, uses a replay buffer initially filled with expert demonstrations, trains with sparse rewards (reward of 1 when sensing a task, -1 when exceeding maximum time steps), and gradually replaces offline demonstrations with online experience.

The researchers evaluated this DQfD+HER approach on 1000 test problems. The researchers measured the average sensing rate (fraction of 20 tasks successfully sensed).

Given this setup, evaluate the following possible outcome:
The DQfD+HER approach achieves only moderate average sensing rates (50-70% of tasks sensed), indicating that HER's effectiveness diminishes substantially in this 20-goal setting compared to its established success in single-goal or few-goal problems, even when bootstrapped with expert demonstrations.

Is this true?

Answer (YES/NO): NO